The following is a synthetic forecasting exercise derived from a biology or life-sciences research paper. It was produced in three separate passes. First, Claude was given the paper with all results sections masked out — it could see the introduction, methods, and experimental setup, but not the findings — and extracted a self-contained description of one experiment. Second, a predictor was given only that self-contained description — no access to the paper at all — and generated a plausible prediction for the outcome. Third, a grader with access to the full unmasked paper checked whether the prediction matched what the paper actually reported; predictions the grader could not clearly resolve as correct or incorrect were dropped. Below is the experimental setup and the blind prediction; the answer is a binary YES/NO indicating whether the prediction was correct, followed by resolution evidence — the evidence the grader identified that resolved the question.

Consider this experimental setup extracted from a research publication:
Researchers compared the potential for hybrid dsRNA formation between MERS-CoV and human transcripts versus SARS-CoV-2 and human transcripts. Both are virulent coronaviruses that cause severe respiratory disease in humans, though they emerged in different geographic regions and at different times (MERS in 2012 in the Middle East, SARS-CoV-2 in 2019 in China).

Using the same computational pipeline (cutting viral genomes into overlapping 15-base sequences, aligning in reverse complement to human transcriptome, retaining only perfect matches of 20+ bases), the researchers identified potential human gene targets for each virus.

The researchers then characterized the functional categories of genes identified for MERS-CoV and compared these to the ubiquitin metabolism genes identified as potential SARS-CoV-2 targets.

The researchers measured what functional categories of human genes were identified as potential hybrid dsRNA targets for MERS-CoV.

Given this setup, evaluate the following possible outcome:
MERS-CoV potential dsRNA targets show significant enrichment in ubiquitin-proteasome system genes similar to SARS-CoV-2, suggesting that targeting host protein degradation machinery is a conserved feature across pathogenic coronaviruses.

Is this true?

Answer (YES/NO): NO